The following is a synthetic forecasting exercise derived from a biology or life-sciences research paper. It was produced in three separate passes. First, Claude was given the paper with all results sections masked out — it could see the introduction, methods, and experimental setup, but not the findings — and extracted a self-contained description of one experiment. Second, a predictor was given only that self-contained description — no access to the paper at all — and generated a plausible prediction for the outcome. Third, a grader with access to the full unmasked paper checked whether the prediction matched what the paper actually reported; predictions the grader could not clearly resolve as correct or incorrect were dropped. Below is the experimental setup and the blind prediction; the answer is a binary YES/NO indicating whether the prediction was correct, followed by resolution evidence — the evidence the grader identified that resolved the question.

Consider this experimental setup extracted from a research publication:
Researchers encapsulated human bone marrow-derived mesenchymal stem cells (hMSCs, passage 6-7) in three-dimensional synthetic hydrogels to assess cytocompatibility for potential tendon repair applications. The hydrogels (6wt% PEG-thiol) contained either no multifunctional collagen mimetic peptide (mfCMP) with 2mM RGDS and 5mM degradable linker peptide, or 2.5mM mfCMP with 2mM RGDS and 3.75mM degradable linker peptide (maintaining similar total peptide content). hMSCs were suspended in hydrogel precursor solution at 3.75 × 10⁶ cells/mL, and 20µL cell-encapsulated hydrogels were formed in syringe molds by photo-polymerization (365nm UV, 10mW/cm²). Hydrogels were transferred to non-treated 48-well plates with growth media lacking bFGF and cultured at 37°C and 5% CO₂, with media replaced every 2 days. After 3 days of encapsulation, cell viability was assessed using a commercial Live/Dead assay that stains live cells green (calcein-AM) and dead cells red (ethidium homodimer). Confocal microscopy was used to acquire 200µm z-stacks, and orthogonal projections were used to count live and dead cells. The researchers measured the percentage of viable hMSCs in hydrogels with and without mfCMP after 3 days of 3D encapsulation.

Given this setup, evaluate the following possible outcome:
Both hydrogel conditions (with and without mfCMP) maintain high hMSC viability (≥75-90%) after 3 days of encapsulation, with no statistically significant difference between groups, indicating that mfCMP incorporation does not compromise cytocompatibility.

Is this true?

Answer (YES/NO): YES